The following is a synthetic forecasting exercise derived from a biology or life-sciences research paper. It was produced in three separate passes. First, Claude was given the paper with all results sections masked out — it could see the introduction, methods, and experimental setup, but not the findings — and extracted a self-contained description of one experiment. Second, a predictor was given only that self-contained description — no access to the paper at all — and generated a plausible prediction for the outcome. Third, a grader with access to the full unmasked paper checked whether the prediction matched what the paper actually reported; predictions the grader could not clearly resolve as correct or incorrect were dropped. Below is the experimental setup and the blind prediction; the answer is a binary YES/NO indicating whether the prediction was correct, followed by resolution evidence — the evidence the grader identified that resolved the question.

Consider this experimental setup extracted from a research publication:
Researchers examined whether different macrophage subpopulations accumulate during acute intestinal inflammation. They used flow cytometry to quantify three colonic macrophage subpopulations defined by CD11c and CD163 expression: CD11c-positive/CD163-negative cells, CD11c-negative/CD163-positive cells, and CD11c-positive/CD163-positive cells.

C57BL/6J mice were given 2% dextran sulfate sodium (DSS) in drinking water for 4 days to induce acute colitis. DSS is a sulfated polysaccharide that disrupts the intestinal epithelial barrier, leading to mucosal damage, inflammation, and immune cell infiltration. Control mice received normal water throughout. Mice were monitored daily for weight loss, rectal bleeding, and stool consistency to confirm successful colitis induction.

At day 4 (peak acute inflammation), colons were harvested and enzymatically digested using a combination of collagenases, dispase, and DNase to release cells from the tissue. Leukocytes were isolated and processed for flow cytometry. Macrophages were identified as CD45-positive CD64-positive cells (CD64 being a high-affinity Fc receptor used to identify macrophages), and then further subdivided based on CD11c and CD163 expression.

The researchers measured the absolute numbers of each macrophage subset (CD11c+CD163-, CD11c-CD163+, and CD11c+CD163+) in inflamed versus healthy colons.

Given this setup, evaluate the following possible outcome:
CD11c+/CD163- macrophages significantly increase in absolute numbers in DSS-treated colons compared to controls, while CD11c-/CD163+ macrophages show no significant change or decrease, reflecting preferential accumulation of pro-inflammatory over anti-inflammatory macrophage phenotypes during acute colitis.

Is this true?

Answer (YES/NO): YES